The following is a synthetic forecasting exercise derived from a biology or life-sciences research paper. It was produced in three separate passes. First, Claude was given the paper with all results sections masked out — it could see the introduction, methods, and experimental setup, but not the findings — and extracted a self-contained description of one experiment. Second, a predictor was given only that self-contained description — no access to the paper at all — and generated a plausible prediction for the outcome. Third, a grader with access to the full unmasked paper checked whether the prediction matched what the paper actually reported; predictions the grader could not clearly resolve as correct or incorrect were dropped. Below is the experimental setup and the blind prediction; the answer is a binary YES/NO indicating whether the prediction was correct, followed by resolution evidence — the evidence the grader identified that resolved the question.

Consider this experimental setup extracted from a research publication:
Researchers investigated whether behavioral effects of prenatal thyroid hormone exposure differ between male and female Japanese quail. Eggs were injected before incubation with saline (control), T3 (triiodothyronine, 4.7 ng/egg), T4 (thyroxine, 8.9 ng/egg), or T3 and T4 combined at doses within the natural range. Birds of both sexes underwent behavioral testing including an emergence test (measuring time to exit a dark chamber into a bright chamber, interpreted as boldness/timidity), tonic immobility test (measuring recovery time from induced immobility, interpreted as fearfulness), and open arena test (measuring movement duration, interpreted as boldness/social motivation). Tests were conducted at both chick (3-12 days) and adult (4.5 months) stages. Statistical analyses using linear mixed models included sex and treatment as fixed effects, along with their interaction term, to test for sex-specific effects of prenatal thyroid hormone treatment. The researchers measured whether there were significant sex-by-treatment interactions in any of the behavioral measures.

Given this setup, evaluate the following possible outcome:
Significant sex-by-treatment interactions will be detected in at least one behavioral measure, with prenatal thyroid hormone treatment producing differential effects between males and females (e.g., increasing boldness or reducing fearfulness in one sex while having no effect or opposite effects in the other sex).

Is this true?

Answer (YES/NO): YES